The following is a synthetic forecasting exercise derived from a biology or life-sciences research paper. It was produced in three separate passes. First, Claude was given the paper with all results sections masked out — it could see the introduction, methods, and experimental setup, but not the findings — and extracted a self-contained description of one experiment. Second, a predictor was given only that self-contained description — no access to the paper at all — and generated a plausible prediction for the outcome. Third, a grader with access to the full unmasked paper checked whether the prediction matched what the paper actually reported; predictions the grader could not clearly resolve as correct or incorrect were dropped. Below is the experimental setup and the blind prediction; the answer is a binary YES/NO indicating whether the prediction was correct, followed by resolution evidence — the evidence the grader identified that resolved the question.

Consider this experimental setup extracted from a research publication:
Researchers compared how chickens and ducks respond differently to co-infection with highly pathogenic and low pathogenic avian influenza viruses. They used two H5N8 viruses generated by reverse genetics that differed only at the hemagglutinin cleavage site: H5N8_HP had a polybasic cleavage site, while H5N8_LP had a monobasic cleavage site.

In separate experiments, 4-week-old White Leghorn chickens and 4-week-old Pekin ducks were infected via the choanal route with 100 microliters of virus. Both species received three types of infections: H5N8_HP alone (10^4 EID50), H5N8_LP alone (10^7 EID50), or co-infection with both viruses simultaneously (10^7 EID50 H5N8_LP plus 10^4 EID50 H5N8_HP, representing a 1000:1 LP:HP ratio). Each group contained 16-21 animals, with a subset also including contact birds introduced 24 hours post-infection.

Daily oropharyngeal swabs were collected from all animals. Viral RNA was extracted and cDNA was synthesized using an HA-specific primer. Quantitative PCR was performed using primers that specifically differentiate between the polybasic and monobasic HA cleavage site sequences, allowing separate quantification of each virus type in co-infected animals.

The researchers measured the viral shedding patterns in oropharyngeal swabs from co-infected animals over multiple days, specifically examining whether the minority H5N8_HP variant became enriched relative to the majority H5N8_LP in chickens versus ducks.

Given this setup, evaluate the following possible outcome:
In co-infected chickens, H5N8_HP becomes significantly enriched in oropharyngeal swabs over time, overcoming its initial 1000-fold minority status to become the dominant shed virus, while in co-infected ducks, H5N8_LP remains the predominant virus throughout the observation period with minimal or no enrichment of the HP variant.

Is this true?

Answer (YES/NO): NO